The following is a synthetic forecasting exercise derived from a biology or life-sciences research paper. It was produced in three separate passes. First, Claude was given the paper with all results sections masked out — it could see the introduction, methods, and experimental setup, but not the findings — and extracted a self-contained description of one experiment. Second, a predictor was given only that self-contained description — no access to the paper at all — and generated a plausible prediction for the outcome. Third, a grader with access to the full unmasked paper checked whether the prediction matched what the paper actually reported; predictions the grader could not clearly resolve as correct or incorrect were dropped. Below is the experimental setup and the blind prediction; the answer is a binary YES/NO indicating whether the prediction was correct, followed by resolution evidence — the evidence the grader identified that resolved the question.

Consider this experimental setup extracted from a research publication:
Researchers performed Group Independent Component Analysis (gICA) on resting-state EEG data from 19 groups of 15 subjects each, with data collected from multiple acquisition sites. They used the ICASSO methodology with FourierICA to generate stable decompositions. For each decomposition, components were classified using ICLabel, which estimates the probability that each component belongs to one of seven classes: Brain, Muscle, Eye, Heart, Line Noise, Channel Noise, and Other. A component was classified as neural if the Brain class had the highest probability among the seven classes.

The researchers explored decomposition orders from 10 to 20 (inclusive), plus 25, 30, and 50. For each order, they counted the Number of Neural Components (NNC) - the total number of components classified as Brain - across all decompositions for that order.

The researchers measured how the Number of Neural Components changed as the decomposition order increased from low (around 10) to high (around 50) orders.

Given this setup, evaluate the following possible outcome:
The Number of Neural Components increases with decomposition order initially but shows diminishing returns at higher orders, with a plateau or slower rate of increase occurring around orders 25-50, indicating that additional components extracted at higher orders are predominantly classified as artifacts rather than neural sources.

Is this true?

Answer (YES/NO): NO